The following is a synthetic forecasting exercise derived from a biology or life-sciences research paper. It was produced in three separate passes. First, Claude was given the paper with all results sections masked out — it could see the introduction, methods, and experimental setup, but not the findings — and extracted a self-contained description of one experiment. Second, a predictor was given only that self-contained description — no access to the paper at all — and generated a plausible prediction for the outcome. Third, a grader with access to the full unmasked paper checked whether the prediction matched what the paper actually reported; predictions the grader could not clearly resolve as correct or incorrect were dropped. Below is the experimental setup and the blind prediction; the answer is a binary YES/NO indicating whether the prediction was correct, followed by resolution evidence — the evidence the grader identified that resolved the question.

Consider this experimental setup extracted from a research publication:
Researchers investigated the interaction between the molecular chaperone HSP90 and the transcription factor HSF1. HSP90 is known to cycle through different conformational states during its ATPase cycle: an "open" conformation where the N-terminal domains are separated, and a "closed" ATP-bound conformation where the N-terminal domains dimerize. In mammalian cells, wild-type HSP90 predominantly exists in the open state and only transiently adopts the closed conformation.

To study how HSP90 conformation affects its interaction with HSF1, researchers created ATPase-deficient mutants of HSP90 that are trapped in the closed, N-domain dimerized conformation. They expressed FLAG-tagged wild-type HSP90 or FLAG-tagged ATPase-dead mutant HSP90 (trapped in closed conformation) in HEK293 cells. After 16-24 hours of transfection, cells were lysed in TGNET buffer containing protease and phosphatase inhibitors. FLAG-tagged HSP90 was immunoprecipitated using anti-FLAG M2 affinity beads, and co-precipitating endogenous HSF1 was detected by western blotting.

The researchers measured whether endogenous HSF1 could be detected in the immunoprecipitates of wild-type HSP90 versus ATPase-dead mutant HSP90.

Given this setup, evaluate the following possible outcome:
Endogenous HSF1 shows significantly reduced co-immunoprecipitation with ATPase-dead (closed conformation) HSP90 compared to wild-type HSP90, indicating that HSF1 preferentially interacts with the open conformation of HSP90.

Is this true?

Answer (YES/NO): NO